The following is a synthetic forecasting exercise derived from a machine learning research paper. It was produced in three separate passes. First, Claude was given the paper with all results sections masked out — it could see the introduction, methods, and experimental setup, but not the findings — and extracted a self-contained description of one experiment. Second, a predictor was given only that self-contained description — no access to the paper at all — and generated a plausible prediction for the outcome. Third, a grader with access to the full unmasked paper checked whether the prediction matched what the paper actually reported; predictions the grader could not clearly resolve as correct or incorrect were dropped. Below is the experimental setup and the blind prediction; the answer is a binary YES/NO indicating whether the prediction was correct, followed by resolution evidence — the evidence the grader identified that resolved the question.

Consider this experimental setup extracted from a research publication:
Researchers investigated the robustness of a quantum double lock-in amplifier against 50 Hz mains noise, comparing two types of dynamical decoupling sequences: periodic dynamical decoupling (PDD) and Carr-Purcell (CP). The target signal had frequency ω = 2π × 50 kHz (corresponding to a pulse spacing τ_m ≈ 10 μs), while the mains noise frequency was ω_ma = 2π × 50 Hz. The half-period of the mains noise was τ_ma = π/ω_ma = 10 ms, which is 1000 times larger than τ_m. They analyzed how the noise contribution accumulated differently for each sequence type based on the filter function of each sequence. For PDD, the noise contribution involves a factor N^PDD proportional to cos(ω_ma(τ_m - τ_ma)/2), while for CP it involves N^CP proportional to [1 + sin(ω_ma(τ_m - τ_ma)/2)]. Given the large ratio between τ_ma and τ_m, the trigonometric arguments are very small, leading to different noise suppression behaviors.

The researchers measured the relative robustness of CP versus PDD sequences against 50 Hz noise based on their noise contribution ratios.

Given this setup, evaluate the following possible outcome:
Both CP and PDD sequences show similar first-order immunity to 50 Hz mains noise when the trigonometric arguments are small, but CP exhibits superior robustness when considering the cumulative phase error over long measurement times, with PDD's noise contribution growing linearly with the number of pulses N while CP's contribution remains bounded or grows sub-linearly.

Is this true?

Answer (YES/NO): NO